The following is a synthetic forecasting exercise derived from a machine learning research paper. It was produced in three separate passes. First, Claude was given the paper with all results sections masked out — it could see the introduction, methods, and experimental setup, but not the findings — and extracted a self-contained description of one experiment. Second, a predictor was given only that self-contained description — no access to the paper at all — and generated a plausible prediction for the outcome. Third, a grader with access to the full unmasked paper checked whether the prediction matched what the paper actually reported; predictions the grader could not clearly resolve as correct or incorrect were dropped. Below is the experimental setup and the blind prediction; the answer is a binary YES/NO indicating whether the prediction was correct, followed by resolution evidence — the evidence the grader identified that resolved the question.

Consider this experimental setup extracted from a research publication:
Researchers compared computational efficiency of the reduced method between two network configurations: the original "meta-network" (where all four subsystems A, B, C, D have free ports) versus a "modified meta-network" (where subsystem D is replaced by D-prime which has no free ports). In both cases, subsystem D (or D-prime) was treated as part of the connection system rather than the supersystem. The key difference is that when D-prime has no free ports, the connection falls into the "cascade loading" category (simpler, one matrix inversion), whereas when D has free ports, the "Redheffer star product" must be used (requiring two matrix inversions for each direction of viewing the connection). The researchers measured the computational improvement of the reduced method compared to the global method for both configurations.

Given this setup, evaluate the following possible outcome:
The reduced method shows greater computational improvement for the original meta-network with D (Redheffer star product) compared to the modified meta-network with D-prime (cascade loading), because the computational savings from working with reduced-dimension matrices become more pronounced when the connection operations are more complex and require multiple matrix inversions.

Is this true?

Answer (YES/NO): NO